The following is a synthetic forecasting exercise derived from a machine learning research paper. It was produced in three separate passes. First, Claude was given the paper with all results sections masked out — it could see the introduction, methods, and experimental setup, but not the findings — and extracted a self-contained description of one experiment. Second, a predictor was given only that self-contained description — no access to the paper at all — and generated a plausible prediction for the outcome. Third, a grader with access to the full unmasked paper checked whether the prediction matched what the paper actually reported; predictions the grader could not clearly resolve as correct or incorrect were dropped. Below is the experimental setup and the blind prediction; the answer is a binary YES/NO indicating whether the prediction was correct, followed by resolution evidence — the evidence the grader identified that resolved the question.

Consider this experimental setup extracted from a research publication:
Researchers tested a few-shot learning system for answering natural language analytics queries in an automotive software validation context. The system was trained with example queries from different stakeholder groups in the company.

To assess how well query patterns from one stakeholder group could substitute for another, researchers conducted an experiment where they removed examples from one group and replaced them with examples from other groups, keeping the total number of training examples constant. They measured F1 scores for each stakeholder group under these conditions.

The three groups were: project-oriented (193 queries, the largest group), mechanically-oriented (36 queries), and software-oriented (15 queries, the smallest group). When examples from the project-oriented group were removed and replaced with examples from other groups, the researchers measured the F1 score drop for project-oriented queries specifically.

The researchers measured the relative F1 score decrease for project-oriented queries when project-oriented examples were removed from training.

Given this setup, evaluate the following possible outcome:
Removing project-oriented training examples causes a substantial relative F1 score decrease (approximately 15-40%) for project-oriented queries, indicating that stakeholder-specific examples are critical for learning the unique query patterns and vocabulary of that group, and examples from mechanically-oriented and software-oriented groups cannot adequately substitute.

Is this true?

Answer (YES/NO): NO